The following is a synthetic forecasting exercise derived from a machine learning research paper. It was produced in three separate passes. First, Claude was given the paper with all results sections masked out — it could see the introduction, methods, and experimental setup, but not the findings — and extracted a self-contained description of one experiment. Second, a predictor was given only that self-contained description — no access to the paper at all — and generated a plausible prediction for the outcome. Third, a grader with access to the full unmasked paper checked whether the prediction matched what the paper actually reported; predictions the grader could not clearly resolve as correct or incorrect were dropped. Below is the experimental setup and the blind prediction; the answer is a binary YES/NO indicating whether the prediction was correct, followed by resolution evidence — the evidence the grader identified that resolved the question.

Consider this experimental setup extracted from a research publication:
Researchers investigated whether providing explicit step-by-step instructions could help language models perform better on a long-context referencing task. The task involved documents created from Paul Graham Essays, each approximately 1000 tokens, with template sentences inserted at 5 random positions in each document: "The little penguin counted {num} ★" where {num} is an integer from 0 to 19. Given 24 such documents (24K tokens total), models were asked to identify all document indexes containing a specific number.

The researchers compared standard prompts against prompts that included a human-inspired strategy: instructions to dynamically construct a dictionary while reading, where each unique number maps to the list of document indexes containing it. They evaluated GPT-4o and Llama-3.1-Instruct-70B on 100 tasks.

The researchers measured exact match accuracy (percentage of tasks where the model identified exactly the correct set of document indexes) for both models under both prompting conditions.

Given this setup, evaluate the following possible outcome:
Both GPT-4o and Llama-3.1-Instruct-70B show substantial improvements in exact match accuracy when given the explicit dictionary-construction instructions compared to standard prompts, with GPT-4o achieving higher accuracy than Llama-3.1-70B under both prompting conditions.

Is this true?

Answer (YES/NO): NO